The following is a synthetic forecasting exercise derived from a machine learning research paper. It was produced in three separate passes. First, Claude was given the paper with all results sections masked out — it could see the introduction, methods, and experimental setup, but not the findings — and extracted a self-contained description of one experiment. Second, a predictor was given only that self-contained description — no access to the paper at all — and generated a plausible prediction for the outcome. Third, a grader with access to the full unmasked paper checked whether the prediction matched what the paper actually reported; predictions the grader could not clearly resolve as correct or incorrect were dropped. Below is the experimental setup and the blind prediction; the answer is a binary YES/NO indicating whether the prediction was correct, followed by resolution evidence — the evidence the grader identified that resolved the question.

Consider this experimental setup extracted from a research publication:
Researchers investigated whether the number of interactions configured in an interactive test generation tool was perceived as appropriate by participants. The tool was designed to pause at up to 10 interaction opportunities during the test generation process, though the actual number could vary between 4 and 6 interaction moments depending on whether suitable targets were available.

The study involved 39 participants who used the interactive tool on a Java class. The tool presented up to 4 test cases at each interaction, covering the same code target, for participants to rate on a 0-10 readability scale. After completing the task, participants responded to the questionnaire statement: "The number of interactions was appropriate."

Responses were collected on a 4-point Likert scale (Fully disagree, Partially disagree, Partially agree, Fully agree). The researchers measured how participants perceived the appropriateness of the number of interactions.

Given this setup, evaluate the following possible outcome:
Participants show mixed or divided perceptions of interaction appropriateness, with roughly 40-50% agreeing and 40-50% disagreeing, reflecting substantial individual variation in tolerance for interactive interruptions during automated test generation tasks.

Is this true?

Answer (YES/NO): NO